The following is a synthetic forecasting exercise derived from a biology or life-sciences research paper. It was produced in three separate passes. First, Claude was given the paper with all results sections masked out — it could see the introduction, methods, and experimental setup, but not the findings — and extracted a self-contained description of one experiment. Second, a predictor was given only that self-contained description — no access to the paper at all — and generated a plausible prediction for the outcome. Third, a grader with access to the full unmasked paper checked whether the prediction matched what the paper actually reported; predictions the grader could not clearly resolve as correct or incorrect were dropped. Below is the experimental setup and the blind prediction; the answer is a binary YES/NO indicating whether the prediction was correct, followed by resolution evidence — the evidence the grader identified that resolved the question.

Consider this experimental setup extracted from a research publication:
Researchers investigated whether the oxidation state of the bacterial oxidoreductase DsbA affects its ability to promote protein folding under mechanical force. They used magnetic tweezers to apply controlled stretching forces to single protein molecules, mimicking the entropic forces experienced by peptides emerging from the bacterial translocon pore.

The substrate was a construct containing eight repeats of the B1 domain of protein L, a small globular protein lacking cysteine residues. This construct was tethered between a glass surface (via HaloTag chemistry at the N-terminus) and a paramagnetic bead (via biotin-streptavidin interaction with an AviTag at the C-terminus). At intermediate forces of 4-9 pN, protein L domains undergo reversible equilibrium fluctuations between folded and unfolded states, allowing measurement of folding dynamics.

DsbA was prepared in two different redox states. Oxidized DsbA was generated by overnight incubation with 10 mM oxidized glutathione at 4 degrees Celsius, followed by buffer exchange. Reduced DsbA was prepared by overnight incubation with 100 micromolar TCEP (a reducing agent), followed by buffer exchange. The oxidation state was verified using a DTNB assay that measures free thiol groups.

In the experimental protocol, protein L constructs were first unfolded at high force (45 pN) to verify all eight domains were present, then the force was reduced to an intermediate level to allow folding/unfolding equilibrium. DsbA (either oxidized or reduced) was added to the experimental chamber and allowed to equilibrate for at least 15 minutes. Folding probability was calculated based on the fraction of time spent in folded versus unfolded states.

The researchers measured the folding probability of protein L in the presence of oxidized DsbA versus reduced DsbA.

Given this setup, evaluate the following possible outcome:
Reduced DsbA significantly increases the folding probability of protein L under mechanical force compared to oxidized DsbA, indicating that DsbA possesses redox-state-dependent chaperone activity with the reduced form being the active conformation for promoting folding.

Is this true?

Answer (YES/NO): NO